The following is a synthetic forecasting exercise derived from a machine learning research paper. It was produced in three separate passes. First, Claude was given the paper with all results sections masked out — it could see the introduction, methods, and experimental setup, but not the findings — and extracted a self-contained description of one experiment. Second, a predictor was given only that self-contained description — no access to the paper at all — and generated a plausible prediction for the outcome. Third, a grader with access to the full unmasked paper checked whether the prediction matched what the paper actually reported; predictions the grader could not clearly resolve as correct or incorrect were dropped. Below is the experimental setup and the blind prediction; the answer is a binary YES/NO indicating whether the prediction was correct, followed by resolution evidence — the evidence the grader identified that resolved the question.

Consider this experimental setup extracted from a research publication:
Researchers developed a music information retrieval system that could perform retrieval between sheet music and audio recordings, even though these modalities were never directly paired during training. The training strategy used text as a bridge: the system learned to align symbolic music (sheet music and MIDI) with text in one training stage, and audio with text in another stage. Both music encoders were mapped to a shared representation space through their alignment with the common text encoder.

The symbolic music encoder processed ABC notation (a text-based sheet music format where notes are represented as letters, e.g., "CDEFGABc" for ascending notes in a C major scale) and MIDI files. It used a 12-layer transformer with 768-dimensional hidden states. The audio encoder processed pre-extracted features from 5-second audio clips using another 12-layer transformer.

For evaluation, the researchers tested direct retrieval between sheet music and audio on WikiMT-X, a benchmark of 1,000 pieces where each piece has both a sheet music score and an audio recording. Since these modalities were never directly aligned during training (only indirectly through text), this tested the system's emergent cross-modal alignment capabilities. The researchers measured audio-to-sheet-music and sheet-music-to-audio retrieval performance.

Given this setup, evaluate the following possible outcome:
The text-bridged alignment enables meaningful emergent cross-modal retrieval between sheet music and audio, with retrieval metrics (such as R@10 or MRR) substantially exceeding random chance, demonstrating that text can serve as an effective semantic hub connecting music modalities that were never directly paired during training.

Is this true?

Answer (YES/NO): YES